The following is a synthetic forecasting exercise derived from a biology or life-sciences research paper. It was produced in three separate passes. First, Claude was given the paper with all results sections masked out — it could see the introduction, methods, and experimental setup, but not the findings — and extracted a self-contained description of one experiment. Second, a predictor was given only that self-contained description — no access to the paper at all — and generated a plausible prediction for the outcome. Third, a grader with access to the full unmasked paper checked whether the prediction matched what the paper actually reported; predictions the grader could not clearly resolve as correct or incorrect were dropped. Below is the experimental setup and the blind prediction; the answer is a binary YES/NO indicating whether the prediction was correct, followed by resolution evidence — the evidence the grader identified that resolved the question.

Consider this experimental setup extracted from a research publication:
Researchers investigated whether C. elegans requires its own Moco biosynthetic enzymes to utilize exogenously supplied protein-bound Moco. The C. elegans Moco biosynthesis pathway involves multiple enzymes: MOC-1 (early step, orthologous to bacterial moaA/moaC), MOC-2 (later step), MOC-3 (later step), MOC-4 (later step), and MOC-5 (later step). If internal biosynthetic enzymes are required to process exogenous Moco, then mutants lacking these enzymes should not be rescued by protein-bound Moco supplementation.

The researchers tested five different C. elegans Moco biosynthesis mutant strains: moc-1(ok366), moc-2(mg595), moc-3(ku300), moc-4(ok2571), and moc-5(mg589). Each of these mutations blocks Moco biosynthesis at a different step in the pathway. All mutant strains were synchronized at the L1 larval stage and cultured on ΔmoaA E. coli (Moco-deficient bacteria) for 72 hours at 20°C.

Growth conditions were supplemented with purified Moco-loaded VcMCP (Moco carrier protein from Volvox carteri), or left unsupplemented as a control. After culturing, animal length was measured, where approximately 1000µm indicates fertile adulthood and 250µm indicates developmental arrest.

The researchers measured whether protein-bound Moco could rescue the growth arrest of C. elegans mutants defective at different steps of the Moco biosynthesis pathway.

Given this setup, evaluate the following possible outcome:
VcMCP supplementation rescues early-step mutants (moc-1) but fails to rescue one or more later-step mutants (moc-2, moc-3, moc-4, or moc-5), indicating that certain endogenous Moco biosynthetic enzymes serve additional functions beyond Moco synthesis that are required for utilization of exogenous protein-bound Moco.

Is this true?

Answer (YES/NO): NO